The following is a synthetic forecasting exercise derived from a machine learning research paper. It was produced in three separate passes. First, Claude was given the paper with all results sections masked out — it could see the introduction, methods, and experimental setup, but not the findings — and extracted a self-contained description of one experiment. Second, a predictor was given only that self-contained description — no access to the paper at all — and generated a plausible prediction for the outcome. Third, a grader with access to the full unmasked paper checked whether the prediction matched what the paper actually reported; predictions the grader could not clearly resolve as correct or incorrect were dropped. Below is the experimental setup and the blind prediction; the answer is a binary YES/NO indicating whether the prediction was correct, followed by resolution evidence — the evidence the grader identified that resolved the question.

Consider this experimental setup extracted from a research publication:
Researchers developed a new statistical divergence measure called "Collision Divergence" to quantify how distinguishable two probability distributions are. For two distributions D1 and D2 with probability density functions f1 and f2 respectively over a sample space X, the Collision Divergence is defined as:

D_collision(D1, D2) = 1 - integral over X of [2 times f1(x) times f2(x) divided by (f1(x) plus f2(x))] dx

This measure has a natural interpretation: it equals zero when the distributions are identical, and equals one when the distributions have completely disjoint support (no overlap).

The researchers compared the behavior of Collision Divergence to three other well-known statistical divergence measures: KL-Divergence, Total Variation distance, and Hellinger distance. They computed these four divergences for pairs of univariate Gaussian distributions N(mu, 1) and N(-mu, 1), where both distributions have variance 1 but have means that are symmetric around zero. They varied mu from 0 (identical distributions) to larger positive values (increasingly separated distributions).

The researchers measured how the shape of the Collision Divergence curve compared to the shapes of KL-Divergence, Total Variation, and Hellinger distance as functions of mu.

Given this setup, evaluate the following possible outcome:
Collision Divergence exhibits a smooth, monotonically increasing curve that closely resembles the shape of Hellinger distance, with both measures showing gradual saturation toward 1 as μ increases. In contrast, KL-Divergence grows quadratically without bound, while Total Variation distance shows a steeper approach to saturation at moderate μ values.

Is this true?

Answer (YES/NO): NO